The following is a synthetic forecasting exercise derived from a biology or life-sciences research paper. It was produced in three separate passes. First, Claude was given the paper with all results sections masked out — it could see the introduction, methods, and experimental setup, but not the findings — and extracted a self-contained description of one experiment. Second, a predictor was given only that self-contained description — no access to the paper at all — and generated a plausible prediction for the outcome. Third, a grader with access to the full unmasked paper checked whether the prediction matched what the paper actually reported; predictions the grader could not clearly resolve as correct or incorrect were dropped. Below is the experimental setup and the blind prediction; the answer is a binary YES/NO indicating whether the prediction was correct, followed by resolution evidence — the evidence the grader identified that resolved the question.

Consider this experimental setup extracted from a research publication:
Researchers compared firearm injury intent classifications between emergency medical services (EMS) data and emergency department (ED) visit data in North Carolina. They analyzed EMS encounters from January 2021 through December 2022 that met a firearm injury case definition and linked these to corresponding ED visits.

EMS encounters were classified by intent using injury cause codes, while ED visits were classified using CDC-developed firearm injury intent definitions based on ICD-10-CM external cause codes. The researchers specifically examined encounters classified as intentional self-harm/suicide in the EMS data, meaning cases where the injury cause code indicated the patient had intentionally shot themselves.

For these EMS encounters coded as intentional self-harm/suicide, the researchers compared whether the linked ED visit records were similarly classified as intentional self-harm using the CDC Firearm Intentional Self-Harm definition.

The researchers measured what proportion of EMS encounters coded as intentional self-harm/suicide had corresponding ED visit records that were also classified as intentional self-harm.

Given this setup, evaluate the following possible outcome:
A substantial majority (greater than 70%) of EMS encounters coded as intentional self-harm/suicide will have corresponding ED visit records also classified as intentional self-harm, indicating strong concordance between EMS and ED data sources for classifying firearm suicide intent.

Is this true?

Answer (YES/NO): NO